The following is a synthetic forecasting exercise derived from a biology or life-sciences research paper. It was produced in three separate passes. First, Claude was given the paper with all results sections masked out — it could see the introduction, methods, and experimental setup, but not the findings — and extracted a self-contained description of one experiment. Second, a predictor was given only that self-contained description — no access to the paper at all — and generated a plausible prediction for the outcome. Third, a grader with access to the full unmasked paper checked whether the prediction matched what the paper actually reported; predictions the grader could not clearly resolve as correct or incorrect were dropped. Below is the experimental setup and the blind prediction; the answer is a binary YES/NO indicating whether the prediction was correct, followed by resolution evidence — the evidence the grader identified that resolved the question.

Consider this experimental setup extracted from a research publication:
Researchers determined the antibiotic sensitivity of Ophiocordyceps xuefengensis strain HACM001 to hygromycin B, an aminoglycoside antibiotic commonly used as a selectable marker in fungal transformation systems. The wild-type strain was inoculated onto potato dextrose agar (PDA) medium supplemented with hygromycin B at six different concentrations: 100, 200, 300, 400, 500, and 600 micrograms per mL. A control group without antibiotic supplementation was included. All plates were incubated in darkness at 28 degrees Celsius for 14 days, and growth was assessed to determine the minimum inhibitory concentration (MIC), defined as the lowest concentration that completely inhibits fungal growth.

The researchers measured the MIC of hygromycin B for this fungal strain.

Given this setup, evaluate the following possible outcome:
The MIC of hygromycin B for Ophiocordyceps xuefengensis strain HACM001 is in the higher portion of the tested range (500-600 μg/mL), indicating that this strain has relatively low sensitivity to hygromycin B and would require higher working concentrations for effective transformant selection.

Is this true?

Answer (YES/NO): YES